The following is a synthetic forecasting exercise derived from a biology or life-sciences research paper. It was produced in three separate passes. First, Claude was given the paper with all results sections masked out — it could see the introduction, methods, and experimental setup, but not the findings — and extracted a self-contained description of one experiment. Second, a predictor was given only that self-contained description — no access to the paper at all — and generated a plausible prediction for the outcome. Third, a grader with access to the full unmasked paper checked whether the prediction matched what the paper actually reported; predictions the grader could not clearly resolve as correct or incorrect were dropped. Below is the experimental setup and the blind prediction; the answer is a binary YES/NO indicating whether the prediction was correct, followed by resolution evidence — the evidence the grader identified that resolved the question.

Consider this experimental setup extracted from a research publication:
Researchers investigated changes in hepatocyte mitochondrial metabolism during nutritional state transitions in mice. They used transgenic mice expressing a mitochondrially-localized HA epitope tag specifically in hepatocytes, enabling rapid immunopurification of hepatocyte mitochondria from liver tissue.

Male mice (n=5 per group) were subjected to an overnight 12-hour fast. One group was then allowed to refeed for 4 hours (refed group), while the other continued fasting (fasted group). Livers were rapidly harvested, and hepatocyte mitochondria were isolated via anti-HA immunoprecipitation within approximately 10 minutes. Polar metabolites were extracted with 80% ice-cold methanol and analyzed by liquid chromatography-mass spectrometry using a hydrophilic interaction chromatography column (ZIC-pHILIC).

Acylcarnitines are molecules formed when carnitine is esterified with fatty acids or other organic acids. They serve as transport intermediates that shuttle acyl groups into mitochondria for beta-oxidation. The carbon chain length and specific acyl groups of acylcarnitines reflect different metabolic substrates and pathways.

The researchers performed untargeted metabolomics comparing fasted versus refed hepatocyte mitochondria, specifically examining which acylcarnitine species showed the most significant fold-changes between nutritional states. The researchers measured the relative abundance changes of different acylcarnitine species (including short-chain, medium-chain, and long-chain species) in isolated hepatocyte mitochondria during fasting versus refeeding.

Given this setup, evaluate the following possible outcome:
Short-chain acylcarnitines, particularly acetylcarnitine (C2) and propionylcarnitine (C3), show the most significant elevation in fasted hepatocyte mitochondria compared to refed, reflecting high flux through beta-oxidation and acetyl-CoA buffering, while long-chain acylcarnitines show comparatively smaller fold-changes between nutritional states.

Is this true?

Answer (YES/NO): NO